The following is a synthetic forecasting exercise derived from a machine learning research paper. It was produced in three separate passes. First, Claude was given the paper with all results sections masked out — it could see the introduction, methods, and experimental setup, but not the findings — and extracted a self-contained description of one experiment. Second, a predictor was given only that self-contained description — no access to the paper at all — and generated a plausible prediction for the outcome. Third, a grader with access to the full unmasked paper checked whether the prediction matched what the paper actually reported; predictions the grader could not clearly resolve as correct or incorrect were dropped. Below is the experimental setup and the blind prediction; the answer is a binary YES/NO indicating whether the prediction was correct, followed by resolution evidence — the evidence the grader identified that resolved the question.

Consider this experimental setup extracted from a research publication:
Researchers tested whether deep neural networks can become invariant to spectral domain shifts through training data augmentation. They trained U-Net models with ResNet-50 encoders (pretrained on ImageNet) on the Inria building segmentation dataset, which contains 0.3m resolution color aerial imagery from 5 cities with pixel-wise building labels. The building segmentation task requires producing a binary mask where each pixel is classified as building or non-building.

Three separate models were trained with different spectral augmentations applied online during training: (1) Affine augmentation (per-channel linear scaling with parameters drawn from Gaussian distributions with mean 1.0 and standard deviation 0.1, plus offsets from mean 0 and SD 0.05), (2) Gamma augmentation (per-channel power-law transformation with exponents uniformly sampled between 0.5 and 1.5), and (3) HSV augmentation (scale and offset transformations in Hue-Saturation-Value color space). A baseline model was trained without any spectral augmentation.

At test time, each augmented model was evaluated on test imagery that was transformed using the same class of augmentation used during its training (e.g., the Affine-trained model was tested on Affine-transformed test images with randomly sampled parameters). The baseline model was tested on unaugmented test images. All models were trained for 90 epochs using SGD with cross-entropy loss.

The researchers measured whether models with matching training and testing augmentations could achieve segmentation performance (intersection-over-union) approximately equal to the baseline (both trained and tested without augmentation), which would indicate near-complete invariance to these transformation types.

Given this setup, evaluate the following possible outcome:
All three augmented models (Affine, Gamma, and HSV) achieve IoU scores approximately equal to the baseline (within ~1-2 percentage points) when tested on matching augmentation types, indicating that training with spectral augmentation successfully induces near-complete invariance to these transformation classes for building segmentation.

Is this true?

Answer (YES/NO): YES